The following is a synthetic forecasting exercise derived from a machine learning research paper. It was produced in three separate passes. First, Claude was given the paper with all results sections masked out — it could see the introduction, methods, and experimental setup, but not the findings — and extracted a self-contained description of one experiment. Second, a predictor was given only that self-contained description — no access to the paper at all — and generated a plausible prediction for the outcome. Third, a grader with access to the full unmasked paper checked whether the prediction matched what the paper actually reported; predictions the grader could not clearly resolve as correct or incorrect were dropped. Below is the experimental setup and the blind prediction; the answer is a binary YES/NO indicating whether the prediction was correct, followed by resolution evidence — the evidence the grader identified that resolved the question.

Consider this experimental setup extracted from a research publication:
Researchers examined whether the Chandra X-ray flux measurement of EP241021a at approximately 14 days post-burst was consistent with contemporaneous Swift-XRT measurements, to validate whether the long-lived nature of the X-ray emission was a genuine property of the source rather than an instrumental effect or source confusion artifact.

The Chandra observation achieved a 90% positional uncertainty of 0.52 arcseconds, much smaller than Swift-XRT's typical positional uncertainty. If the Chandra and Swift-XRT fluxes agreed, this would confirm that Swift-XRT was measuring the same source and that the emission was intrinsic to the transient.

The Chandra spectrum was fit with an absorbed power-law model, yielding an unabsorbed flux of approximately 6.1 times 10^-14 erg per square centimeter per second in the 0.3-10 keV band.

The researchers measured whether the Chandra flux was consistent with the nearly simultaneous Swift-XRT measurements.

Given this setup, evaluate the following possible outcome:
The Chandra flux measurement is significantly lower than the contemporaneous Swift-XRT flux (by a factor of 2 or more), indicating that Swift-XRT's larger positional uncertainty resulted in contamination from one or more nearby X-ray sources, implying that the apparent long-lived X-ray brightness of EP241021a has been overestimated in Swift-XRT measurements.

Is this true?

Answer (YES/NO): NO